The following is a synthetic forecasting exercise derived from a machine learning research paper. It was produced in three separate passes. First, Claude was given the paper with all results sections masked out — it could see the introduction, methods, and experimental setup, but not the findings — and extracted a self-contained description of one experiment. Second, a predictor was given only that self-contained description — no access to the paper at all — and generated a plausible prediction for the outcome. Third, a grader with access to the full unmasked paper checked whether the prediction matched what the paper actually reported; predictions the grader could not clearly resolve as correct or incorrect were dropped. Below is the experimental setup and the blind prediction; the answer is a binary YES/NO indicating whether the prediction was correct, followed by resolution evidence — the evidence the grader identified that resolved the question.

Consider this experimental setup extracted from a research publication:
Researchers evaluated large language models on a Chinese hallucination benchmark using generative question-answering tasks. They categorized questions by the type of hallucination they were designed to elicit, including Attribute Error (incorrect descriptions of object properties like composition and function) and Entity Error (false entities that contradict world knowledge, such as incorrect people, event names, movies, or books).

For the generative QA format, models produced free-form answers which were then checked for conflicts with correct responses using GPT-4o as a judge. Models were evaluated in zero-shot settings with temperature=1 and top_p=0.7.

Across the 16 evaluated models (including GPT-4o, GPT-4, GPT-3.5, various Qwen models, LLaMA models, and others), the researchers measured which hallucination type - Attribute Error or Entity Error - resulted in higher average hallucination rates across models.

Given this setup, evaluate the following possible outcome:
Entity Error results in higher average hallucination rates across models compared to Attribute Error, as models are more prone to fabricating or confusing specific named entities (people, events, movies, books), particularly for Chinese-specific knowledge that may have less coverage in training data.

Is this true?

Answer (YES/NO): YES